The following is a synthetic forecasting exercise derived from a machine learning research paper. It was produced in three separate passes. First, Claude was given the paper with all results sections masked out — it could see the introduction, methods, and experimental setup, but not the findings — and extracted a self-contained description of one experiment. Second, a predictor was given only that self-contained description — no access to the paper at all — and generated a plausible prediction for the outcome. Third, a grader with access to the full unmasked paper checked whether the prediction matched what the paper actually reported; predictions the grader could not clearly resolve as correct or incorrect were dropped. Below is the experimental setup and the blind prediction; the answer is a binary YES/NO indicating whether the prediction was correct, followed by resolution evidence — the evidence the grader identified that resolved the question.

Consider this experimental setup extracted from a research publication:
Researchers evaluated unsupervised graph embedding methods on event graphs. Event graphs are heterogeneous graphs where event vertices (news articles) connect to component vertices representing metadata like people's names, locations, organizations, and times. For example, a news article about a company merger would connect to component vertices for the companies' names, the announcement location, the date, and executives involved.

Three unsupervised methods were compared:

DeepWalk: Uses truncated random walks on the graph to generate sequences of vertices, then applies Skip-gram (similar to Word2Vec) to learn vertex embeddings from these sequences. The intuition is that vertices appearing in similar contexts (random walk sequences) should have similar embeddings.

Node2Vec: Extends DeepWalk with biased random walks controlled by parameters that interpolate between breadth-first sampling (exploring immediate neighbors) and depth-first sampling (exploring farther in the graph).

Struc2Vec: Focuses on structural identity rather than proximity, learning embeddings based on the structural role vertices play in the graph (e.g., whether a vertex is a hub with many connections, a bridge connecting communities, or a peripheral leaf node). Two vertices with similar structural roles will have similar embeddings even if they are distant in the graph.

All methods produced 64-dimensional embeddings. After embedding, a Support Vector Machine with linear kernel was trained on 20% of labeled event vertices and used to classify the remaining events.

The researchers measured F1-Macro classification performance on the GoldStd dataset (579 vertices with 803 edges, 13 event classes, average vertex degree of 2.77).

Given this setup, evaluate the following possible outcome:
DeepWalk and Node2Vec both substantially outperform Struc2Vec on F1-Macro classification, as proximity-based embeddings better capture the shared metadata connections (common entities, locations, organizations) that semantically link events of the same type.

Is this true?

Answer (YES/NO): YES